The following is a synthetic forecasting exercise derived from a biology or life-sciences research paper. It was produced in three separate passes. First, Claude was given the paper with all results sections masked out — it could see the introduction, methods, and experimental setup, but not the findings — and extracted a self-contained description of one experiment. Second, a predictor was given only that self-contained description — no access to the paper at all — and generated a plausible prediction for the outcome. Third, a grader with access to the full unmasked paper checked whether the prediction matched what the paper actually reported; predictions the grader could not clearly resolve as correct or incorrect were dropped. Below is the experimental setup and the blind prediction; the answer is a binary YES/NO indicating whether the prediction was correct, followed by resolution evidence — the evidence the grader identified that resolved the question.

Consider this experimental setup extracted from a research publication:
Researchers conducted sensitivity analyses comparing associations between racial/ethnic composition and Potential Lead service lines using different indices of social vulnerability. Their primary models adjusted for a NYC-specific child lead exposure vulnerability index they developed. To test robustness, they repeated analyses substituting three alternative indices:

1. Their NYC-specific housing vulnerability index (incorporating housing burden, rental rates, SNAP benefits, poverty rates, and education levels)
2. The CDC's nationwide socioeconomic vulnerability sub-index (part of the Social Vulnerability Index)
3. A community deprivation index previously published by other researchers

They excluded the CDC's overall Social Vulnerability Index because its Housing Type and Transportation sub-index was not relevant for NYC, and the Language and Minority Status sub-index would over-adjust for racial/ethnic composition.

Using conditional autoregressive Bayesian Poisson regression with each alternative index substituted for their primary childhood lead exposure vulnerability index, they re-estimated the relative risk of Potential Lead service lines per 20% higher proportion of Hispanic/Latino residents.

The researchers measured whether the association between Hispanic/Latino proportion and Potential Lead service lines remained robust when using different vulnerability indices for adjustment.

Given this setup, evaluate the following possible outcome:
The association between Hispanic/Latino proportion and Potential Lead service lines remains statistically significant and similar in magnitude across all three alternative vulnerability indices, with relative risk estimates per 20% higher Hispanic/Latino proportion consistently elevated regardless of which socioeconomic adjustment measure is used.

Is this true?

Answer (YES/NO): YES